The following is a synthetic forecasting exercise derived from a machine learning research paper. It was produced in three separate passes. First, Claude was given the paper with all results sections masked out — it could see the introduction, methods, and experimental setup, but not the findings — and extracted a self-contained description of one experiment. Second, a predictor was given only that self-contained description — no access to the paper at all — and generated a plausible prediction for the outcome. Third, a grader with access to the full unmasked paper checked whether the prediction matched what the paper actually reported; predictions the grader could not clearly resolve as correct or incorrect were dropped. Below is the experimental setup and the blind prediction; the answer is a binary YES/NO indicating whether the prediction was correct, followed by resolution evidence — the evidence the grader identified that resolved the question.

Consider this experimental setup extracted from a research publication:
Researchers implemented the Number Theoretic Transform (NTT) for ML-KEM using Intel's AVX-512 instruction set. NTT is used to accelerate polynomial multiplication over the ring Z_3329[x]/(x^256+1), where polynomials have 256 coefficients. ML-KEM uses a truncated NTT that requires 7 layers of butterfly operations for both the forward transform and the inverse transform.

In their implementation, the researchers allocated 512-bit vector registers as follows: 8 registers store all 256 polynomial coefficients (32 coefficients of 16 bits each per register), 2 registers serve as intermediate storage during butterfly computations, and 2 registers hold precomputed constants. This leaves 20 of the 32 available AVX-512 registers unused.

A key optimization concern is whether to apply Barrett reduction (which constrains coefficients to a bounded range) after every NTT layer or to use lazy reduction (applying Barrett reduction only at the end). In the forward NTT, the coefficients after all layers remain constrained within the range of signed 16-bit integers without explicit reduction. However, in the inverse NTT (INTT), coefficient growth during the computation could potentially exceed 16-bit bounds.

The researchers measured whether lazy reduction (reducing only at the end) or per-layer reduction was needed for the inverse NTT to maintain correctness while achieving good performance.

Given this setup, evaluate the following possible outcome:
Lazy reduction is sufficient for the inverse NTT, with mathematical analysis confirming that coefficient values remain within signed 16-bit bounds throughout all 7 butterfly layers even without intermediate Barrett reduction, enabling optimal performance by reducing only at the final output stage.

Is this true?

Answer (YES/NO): NO